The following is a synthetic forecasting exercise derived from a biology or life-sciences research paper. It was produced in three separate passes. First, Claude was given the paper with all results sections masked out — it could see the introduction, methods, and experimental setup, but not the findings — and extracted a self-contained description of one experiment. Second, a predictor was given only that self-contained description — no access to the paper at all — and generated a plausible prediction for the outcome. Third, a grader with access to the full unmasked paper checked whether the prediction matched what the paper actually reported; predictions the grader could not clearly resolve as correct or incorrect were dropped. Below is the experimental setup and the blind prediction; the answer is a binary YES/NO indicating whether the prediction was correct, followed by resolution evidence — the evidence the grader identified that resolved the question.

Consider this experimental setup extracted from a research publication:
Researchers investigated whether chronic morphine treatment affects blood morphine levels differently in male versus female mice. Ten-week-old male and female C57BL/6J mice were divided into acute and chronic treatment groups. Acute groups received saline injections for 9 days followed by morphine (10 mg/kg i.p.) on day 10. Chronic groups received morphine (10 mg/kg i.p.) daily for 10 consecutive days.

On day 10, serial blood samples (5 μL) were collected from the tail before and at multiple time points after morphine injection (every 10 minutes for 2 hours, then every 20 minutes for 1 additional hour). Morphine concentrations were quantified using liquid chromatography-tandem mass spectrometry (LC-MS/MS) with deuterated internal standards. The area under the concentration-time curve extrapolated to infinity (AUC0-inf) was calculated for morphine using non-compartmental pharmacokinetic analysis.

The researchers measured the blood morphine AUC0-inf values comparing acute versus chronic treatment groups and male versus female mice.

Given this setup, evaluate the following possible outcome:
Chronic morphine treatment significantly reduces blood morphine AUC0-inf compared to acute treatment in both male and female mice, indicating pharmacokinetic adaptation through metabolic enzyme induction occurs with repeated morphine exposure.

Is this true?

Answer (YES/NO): NO